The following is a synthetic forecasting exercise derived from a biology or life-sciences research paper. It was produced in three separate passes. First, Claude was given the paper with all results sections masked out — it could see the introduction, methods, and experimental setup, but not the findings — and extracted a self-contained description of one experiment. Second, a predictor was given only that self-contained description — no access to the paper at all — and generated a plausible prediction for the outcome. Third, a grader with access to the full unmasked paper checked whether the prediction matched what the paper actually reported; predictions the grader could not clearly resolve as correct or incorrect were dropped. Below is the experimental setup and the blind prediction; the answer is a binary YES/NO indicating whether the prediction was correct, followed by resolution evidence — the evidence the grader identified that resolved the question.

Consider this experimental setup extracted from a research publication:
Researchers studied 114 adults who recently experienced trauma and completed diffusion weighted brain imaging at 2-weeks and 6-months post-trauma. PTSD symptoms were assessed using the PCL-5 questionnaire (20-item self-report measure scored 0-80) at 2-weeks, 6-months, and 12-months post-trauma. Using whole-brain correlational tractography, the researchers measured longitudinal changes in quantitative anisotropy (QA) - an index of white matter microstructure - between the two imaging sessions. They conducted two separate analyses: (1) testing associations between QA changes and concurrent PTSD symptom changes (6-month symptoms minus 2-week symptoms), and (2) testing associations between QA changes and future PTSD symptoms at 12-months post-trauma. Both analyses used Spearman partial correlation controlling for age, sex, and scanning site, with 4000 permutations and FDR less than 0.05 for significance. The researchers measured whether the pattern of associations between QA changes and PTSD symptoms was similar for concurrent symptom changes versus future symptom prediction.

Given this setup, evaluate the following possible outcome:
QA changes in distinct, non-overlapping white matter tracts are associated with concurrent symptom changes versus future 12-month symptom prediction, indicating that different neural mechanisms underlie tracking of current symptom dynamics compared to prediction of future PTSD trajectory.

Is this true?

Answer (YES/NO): NO